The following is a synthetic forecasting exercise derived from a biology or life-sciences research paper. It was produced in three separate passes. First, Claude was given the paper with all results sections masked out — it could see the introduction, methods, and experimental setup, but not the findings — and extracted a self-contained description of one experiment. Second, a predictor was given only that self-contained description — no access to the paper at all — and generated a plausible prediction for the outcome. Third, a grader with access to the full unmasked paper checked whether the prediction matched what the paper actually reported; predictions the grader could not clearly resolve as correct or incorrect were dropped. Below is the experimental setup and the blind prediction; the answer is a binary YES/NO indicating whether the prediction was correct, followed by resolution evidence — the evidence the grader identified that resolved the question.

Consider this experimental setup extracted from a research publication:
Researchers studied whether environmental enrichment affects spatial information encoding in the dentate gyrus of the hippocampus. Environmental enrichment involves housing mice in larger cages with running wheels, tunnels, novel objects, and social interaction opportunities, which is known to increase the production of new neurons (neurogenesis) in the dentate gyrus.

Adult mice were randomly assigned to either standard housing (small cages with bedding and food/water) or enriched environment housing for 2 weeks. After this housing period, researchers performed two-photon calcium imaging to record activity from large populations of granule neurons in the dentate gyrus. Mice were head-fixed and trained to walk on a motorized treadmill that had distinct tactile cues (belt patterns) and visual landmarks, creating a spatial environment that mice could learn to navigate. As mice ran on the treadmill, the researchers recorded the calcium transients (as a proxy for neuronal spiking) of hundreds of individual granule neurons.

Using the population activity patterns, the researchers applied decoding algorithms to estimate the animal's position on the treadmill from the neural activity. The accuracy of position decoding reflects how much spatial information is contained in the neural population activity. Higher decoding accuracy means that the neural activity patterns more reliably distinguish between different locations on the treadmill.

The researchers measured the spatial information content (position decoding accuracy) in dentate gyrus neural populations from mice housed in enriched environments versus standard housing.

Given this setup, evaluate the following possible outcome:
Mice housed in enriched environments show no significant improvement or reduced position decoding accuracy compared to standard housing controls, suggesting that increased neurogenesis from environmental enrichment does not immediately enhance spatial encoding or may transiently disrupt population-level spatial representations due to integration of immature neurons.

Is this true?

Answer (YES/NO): NO